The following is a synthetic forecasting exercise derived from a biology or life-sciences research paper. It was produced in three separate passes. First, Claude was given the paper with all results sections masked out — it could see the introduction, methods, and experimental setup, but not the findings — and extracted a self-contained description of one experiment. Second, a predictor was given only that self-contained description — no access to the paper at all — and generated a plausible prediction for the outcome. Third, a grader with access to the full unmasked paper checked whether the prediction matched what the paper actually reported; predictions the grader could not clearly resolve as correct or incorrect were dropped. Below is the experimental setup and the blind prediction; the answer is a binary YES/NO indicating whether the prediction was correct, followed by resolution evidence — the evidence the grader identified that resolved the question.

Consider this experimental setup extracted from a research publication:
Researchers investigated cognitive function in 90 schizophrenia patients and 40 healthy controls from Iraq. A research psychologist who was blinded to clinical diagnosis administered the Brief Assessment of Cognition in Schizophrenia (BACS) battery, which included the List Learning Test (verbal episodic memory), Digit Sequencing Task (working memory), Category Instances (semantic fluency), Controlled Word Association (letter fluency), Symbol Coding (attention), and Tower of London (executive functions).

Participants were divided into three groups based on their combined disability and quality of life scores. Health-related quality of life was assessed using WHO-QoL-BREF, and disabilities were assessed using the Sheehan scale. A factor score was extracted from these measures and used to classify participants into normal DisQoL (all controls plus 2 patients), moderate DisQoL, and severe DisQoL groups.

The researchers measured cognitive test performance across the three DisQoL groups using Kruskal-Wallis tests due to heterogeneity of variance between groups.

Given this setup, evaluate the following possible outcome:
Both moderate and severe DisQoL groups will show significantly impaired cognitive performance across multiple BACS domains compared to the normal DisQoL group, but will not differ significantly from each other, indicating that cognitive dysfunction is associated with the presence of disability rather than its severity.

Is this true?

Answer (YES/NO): NO